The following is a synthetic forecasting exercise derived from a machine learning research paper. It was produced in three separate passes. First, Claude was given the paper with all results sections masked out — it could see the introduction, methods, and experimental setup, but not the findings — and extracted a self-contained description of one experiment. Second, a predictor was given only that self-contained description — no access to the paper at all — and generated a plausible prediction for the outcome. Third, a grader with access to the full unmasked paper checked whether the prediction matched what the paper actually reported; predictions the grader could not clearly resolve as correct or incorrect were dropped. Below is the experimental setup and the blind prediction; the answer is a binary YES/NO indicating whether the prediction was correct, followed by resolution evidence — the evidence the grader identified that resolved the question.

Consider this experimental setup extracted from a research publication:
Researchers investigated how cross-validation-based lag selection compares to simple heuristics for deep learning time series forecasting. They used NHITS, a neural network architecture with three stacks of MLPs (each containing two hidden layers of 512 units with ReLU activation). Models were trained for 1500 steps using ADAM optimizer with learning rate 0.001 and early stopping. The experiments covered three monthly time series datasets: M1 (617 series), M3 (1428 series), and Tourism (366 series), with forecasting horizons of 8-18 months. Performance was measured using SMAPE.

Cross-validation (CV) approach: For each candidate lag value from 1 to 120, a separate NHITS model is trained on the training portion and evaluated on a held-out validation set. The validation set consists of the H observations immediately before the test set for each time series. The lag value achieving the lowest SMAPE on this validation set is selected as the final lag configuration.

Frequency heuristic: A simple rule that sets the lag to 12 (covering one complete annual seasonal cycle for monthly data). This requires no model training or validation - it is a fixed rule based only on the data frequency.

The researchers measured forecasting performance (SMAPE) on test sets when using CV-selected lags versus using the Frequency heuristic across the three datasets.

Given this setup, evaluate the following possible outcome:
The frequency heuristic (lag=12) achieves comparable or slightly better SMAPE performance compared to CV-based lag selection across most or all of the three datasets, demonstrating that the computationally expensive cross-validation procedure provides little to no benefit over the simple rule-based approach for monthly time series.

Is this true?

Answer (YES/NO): NO